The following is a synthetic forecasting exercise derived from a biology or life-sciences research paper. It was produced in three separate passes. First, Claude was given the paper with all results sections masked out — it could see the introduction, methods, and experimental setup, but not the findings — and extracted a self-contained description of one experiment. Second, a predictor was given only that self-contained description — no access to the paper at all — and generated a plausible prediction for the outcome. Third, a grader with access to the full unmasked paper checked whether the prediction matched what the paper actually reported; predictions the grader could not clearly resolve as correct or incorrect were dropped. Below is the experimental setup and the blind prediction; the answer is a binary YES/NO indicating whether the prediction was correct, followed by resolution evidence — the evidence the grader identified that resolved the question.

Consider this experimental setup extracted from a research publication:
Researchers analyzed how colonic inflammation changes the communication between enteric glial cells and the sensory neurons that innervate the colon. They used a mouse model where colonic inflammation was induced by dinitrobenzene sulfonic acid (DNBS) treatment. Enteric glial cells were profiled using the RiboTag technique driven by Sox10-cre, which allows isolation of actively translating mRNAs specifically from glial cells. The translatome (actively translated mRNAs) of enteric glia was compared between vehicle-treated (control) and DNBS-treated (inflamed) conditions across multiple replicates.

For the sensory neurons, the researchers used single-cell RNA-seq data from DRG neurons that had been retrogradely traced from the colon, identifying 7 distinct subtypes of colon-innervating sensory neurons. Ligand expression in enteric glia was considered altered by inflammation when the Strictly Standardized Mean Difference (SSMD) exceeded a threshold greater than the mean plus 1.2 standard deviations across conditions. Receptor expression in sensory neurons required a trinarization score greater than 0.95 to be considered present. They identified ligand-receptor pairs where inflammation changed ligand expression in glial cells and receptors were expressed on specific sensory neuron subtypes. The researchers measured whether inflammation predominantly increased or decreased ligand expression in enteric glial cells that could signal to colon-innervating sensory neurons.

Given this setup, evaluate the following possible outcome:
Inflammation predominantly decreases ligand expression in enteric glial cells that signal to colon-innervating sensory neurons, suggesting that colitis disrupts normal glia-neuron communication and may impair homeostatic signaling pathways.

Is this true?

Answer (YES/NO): NO